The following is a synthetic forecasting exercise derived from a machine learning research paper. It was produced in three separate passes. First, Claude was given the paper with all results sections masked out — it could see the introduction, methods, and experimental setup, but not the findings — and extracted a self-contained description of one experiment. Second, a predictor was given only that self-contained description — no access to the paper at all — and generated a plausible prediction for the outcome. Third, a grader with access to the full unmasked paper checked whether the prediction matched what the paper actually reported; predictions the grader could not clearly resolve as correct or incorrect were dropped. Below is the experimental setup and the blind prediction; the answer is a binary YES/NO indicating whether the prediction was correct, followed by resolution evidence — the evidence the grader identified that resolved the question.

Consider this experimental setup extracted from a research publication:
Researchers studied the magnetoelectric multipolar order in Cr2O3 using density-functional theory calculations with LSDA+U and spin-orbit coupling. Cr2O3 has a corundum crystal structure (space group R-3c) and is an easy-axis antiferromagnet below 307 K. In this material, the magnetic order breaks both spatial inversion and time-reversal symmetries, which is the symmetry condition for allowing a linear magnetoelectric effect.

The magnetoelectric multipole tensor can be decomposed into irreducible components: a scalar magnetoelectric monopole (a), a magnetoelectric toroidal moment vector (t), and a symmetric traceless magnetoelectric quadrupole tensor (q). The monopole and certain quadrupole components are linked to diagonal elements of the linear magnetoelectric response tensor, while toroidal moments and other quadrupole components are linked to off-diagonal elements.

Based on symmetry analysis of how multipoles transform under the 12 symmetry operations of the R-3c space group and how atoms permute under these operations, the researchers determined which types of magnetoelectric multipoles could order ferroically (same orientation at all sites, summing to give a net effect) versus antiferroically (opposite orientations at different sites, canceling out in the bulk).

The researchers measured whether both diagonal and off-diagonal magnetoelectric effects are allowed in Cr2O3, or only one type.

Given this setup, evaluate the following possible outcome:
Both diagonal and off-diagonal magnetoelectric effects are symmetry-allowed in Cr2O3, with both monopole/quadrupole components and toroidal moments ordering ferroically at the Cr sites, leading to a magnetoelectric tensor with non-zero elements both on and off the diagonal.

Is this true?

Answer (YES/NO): NO